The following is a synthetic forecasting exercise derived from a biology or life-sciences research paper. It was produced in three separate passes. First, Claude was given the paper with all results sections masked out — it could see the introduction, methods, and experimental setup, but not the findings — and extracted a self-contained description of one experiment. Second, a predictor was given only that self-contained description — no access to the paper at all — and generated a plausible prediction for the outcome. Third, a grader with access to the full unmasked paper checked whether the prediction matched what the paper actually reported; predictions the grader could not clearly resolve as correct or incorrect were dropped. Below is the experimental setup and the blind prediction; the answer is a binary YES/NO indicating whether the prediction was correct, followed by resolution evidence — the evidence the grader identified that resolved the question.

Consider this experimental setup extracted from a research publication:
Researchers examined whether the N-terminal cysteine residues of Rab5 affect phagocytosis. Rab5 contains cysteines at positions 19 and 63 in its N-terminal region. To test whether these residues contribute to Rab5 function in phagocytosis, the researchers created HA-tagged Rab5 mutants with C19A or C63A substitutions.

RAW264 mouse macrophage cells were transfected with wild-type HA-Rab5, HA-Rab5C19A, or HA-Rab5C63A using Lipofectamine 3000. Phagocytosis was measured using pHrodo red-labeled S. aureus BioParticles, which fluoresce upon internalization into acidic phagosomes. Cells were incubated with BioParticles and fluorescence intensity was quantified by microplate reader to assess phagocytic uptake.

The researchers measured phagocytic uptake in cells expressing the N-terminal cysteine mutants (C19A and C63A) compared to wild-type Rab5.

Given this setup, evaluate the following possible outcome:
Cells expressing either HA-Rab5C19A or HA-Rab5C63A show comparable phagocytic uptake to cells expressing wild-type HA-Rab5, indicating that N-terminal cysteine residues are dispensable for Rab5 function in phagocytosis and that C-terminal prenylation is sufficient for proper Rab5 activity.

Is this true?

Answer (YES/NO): YES